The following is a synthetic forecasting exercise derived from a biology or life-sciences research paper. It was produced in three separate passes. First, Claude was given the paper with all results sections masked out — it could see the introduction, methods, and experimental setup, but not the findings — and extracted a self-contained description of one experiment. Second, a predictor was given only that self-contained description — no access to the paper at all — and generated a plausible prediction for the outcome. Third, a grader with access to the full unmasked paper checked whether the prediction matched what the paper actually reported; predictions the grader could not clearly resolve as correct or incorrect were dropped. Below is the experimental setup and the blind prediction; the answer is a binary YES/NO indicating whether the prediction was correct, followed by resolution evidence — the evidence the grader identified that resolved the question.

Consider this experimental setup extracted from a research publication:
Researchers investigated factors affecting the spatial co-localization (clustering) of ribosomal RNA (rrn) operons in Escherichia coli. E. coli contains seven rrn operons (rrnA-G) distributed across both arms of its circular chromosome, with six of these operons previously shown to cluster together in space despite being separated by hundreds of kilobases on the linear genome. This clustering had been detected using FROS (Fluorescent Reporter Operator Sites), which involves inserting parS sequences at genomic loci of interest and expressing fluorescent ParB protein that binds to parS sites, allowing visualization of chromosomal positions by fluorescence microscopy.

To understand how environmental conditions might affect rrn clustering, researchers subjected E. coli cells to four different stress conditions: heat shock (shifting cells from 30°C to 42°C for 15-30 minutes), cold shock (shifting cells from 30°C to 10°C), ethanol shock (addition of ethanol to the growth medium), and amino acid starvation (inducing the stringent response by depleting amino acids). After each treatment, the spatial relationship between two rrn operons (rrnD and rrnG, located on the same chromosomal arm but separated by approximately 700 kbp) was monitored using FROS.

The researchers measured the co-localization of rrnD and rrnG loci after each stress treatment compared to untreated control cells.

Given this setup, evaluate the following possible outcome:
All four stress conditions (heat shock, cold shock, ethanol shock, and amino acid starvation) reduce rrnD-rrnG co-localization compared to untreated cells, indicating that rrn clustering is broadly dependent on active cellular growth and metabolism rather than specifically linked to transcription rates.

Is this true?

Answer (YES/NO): NO